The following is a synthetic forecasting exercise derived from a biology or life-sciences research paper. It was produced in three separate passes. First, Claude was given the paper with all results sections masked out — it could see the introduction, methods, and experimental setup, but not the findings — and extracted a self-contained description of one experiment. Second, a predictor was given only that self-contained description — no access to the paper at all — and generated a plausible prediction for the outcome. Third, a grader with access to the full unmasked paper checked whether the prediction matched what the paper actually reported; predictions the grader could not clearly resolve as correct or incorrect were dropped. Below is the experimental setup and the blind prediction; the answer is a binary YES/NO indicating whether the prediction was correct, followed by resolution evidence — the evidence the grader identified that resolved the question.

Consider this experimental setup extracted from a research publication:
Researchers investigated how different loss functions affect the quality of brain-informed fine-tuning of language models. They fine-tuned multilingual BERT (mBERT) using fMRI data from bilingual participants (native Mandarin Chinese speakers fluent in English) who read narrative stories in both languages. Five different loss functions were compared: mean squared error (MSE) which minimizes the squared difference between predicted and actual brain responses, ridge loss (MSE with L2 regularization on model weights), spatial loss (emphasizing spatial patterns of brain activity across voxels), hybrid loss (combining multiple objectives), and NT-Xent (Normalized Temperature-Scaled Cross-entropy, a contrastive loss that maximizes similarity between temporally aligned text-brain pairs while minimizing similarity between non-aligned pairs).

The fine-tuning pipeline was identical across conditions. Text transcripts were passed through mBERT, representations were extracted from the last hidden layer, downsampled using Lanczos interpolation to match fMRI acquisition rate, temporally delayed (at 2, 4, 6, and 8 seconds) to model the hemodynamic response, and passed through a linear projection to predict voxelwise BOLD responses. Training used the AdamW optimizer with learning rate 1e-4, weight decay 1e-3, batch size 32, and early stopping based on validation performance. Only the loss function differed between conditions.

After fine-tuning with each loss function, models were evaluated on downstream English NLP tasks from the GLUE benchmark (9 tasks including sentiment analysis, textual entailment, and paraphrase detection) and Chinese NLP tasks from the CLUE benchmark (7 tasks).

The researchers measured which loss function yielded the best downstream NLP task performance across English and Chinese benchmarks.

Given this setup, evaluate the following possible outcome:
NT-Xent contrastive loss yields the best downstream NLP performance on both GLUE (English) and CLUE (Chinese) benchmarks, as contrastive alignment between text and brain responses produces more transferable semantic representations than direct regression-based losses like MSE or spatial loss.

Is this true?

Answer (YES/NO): YES